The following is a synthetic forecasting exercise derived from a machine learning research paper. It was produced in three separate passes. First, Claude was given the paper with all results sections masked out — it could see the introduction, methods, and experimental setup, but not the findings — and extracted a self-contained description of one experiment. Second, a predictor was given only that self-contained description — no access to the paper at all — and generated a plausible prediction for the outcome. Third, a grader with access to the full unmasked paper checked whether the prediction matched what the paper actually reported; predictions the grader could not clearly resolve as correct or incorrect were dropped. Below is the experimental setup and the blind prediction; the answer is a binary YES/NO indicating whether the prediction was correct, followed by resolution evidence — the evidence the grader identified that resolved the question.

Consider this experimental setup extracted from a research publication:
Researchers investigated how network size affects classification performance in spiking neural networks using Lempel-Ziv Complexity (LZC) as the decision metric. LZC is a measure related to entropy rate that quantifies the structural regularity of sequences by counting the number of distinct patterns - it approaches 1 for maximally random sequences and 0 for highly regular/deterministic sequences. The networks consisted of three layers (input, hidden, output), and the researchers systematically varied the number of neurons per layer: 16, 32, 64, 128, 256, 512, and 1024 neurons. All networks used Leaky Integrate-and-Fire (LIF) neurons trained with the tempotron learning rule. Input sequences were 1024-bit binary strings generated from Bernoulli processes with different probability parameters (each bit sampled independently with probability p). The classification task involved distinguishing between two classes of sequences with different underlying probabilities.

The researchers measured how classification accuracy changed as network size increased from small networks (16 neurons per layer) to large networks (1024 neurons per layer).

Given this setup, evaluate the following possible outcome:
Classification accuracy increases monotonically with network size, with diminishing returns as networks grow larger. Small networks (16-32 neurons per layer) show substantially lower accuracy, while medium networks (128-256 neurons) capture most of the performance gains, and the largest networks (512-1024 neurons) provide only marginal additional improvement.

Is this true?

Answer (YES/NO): NO